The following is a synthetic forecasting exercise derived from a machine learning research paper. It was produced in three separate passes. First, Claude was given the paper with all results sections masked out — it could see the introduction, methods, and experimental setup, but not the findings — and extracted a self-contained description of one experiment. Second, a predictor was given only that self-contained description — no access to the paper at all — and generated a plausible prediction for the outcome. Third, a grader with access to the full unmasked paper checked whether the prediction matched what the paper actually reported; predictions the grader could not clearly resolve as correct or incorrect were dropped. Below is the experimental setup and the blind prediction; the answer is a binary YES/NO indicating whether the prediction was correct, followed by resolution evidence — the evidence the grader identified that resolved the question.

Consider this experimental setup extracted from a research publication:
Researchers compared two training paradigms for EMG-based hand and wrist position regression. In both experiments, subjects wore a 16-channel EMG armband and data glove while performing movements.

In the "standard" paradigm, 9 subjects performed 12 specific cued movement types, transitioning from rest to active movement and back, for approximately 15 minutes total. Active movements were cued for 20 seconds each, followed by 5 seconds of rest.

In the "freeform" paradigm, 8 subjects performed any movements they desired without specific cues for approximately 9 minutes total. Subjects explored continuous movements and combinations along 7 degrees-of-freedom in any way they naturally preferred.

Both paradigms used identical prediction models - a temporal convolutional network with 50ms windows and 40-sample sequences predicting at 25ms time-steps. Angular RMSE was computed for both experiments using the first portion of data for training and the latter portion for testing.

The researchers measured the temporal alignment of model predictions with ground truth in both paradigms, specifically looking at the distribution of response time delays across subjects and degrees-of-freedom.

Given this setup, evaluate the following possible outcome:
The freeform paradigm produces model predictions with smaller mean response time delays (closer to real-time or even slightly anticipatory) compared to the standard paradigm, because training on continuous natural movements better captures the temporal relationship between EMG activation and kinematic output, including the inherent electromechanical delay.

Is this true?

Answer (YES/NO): YES